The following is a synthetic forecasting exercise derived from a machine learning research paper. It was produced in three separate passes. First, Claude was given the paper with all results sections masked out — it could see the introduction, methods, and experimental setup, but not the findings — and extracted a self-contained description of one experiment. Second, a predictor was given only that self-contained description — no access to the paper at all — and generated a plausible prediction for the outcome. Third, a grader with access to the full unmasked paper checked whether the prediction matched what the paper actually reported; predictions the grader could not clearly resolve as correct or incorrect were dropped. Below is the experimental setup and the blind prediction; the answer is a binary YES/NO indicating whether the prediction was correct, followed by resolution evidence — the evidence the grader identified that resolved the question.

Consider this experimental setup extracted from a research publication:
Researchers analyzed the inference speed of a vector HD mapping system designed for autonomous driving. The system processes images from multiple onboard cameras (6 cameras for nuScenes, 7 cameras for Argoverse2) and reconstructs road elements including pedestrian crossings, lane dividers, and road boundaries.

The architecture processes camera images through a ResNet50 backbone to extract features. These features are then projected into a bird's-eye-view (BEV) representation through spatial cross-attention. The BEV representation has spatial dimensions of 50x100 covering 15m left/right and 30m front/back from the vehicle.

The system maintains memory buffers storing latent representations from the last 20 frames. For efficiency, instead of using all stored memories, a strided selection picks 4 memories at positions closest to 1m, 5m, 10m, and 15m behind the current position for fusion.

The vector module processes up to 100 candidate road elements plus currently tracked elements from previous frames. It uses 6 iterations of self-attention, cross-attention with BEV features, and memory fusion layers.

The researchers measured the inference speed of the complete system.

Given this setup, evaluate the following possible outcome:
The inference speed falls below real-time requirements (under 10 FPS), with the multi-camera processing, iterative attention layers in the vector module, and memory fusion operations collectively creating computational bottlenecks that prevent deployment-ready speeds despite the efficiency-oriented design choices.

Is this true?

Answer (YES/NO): NO